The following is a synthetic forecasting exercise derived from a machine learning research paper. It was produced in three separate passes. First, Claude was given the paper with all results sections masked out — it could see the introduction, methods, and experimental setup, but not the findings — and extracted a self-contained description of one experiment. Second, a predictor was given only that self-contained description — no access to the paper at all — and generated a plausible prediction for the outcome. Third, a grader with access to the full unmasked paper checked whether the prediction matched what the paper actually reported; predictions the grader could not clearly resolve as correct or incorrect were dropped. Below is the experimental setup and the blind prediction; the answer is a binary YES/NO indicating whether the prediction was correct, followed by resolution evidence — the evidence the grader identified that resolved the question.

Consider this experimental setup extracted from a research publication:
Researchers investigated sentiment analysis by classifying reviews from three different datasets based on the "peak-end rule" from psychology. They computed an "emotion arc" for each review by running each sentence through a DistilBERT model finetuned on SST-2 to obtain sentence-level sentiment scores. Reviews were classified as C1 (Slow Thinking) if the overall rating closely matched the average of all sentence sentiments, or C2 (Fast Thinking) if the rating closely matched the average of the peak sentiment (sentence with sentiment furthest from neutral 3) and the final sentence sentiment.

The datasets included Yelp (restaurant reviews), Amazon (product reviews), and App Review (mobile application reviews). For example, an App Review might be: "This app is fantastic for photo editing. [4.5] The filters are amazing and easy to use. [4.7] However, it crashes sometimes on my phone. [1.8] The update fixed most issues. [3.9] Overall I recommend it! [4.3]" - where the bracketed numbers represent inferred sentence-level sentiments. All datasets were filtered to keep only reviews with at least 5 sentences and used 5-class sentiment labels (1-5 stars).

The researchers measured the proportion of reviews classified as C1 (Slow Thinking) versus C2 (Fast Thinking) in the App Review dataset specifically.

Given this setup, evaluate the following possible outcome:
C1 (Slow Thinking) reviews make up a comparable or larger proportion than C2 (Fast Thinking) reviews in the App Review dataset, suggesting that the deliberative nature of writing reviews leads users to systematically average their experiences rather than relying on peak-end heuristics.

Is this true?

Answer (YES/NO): NO